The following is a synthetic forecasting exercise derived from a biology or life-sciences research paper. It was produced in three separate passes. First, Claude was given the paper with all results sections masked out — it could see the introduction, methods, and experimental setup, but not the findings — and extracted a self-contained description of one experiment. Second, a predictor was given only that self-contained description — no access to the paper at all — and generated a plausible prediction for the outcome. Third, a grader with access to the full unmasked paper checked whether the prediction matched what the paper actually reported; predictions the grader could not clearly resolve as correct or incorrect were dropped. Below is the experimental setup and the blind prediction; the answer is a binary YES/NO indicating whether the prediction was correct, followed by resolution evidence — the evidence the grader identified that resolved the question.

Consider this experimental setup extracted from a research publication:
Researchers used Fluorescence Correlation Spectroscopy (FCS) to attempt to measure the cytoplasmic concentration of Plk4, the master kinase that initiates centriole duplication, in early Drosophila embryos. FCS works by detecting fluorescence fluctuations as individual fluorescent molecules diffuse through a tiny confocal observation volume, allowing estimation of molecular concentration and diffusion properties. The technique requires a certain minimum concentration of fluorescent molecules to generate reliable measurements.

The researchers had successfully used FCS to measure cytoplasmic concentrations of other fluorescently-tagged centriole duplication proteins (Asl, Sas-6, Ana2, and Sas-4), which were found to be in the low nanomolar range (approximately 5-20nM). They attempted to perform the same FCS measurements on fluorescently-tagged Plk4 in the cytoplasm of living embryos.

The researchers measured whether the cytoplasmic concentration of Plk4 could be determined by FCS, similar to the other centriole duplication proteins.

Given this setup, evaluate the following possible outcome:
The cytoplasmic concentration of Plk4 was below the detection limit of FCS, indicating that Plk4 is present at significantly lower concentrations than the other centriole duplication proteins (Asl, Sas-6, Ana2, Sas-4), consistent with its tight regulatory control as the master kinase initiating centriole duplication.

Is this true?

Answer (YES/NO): YES